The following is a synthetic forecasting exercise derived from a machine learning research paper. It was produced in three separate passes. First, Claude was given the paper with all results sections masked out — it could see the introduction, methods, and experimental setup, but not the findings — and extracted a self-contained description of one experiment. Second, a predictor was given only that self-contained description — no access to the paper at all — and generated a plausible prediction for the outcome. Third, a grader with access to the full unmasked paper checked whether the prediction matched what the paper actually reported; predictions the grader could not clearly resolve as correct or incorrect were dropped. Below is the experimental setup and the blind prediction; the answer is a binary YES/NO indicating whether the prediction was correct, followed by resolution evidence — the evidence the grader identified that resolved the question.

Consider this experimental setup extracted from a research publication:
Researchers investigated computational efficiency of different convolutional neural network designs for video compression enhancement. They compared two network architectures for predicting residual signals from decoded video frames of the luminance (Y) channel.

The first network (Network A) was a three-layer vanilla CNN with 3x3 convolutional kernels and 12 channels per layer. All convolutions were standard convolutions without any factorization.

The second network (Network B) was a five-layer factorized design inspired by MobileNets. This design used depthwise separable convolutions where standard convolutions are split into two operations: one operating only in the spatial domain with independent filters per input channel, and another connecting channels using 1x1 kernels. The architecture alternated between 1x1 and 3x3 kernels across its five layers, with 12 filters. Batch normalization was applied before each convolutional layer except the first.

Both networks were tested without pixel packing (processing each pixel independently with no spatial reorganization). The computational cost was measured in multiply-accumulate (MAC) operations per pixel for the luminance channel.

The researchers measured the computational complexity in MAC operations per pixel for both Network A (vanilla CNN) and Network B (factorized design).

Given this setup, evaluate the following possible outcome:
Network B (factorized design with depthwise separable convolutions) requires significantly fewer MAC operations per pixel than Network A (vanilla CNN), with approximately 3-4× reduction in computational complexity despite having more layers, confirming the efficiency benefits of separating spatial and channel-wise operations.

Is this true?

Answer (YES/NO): YES